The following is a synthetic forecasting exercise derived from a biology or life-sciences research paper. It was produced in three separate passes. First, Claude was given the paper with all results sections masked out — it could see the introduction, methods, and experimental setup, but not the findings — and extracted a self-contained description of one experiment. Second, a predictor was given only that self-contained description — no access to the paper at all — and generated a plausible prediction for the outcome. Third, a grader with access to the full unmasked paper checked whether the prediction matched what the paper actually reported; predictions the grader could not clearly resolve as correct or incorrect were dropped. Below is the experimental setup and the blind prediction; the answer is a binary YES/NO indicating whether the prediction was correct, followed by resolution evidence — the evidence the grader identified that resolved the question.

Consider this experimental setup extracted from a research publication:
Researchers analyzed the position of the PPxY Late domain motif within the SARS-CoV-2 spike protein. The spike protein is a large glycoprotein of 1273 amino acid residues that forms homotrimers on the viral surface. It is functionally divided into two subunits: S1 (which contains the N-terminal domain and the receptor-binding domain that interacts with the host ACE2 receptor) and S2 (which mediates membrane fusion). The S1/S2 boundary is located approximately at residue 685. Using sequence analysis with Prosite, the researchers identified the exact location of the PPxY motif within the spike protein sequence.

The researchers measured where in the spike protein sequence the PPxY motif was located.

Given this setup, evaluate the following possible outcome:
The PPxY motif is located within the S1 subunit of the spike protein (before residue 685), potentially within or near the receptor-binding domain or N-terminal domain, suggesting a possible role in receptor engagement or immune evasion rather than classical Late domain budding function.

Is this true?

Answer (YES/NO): NO